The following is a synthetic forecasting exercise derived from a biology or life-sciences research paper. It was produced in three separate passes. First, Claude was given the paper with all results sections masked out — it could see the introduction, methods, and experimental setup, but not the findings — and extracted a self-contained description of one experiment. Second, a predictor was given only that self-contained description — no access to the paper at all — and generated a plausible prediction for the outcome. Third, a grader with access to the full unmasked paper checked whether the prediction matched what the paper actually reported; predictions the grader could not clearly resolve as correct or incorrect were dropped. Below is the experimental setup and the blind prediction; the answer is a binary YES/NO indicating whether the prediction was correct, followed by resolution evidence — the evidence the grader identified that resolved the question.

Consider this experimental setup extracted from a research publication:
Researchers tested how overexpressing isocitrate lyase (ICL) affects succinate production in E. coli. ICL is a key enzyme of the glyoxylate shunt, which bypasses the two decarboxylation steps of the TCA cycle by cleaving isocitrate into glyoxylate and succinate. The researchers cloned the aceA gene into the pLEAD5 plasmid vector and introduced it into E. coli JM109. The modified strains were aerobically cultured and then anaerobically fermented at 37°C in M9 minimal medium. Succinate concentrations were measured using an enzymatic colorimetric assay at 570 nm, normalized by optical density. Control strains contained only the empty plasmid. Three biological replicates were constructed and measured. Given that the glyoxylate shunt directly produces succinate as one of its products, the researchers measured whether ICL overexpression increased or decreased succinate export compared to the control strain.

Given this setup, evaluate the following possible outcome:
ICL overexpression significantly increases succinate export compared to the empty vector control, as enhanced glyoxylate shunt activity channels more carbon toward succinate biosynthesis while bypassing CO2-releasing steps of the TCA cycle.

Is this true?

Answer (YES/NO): YES